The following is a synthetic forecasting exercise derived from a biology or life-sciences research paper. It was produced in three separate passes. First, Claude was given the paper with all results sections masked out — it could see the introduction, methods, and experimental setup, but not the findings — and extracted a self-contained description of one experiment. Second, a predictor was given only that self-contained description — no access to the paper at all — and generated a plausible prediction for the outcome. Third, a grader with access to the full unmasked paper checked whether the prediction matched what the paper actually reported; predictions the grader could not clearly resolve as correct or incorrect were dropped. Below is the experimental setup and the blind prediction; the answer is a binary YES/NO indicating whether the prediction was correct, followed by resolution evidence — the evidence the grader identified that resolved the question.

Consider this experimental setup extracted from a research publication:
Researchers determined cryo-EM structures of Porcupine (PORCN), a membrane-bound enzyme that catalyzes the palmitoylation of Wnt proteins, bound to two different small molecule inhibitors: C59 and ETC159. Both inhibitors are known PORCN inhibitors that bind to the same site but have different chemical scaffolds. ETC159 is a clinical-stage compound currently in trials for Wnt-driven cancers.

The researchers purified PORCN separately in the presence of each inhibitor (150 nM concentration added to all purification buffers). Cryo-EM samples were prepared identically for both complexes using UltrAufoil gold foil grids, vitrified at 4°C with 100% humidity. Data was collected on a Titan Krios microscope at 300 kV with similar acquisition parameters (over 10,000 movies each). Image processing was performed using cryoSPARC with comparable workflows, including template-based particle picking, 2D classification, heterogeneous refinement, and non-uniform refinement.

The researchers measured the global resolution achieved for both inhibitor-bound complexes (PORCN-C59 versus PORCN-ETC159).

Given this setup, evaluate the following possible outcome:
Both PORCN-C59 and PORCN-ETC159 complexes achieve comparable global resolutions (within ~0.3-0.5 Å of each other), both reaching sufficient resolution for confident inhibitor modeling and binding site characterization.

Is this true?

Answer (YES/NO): YES